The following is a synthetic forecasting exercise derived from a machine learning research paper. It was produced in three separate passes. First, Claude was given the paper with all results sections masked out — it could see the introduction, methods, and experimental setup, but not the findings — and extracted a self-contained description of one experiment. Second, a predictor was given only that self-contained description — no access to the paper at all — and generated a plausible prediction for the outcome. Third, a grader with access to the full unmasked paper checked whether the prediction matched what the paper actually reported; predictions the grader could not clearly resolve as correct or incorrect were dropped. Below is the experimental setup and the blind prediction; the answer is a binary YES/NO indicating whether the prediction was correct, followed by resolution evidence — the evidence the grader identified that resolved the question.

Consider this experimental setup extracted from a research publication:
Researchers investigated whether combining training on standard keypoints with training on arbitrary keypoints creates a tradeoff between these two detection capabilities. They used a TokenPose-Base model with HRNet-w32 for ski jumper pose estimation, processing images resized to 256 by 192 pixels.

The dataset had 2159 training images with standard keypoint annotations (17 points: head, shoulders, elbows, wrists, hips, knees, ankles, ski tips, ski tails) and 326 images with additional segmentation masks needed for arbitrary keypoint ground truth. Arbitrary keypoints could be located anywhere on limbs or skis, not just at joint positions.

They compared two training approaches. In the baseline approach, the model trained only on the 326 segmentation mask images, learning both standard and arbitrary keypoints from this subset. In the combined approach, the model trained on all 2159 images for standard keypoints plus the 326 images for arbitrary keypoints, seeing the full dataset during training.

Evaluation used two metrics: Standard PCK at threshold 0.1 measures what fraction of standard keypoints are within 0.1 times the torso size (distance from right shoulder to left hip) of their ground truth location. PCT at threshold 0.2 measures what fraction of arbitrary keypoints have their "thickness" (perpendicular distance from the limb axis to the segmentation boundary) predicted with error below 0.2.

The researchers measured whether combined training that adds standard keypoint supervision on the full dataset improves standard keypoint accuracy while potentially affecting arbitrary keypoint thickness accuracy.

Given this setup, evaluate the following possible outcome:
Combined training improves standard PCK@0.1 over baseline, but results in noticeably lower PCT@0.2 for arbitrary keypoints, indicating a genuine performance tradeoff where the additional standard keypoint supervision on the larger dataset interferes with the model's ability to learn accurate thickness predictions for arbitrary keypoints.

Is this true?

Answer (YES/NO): NO